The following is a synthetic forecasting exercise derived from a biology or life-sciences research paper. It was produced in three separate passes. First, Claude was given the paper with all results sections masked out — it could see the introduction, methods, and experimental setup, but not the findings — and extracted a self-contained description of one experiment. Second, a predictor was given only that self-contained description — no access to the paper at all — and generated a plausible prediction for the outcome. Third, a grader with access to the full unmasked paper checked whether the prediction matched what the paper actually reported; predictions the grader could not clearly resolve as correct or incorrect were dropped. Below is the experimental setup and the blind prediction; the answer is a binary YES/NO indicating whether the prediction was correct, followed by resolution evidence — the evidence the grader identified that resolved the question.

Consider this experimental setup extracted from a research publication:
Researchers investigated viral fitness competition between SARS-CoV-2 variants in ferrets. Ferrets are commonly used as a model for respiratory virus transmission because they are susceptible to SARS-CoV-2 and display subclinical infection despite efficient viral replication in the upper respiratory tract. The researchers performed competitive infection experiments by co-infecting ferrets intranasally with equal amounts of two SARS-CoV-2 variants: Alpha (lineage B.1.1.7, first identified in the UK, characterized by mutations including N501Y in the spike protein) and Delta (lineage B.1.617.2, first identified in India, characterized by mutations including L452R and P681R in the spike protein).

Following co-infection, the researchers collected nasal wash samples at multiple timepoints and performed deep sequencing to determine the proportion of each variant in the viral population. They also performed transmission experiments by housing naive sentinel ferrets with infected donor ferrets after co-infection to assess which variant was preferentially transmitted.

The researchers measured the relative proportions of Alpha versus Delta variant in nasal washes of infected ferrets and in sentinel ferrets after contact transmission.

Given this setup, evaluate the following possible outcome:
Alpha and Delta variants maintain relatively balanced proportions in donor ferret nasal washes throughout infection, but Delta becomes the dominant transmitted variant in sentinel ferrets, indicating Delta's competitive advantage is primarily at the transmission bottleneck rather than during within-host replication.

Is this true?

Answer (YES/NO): NO